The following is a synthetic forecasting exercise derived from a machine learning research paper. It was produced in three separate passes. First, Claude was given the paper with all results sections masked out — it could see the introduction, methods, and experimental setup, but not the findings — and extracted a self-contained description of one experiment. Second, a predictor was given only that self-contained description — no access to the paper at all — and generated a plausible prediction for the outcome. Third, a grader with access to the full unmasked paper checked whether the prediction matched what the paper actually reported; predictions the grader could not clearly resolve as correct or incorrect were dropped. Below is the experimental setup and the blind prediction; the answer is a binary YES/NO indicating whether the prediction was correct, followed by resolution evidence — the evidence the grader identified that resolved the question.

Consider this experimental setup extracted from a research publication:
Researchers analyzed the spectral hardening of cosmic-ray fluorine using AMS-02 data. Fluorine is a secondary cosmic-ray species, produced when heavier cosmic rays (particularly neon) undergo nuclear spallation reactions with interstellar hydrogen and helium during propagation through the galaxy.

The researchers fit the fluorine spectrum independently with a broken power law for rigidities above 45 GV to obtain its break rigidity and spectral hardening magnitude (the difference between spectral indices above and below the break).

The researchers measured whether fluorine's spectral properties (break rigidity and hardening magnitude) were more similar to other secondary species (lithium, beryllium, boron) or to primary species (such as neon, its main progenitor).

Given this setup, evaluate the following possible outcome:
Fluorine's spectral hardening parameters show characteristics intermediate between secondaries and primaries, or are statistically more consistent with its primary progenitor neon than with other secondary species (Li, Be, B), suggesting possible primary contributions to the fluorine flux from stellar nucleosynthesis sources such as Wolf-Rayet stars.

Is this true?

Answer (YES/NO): NO